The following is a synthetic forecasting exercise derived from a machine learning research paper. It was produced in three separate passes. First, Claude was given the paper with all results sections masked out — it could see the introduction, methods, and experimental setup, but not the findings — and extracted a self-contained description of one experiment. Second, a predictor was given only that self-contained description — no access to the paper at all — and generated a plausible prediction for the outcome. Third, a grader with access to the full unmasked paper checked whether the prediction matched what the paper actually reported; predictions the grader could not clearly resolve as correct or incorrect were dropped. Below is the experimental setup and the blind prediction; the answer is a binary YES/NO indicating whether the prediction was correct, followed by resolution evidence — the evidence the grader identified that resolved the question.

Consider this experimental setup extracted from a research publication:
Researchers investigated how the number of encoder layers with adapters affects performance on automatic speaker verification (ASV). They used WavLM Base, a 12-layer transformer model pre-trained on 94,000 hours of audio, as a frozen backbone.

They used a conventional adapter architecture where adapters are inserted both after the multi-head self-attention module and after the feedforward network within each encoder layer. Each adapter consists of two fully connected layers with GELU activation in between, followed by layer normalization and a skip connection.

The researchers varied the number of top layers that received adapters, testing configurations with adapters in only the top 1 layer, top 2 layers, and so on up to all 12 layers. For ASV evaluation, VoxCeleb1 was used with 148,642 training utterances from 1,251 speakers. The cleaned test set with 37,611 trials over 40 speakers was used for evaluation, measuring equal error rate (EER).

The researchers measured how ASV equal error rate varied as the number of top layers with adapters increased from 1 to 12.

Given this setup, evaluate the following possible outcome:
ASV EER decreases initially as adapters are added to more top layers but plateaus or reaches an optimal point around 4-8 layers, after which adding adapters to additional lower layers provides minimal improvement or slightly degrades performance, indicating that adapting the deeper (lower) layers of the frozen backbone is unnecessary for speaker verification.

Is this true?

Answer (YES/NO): NO